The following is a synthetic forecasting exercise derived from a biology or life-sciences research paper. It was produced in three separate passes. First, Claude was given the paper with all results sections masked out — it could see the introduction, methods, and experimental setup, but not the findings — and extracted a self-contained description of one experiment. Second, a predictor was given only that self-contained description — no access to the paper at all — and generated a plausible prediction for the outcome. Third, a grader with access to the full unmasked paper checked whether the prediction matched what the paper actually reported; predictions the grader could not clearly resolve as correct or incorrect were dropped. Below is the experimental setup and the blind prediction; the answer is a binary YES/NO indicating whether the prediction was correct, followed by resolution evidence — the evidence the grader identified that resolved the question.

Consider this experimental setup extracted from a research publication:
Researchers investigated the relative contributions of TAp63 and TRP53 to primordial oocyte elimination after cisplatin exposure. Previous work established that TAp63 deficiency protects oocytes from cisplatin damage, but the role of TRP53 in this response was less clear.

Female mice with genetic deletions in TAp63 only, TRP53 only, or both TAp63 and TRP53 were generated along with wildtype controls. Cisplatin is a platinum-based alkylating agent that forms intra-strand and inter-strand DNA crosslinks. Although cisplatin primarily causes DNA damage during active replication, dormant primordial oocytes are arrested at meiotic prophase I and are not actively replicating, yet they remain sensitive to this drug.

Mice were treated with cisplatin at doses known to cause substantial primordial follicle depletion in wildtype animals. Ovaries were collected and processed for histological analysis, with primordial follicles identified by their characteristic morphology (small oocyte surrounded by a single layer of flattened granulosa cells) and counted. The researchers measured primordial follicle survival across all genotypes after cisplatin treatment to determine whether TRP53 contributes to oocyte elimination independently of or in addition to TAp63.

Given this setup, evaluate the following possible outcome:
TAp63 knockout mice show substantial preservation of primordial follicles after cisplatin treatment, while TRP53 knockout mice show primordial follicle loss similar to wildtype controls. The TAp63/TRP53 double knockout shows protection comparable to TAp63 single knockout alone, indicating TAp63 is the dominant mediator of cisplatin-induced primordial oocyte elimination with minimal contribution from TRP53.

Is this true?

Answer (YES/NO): NO